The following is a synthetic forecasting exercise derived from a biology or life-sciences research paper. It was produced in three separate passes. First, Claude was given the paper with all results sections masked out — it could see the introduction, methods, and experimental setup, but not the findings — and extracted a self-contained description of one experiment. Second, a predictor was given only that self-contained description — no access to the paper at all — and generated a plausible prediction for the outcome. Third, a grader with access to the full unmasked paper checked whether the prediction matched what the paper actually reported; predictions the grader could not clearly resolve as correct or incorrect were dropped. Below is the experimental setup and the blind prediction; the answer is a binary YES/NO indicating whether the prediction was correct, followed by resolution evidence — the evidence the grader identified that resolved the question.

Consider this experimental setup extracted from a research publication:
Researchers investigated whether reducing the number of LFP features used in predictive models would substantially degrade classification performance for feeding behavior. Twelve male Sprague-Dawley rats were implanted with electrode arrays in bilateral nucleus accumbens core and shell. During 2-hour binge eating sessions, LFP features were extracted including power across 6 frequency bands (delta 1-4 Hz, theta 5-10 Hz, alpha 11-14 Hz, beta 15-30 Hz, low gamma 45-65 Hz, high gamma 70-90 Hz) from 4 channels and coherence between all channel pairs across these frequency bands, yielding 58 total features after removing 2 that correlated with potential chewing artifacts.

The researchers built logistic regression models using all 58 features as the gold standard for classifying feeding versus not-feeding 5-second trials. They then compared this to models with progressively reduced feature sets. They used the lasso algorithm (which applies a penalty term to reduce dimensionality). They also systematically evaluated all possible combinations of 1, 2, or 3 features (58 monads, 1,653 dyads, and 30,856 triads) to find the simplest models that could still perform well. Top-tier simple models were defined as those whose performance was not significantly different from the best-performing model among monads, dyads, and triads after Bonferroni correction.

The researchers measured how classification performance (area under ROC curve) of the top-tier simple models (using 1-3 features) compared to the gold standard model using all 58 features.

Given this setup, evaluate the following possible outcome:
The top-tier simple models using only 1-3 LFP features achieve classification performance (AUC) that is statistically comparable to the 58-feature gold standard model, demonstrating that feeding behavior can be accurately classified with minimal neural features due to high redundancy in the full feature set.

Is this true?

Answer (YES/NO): NO